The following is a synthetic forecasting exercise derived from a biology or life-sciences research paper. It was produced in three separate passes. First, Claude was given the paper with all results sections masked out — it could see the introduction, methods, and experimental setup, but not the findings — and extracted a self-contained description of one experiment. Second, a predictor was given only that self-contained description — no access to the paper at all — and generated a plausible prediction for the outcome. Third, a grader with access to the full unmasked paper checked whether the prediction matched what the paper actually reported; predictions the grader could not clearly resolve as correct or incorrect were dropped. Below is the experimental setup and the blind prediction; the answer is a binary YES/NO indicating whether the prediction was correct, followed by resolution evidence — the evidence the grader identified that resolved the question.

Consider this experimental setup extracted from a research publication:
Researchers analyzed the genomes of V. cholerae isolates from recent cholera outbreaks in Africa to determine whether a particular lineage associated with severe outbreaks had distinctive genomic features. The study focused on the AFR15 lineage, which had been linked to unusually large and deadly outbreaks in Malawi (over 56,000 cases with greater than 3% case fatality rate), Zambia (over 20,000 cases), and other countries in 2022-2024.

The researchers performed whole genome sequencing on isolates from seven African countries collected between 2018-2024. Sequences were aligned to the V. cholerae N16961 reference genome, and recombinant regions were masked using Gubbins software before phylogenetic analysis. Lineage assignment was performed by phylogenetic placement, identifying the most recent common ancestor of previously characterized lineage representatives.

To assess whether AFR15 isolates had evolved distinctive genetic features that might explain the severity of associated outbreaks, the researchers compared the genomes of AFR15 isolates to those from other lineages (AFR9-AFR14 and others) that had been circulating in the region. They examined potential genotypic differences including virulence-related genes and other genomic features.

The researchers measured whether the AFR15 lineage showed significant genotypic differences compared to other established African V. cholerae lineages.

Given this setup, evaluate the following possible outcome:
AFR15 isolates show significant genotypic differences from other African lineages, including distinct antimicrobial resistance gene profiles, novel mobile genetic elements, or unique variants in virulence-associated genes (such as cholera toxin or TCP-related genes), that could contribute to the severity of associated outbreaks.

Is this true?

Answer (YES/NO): NO